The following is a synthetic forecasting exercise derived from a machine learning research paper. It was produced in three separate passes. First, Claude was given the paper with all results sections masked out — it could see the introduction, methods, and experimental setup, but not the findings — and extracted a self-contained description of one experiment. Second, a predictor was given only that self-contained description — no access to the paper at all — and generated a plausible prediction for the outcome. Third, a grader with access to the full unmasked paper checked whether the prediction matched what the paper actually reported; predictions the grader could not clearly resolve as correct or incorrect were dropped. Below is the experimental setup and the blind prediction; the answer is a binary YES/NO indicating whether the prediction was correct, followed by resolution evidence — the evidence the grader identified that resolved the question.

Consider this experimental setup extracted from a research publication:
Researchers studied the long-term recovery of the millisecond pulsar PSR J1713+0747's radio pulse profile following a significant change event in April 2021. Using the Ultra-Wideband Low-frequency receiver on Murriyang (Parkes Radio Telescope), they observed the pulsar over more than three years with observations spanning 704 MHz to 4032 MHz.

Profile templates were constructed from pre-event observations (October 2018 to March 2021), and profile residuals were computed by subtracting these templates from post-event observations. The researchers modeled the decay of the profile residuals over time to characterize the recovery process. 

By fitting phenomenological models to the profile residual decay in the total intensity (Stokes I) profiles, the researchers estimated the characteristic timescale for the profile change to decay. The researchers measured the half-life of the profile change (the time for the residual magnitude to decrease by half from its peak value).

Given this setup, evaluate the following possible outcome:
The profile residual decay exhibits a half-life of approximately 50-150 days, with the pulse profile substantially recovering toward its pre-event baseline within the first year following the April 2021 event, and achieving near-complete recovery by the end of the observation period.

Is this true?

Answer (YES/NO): NO